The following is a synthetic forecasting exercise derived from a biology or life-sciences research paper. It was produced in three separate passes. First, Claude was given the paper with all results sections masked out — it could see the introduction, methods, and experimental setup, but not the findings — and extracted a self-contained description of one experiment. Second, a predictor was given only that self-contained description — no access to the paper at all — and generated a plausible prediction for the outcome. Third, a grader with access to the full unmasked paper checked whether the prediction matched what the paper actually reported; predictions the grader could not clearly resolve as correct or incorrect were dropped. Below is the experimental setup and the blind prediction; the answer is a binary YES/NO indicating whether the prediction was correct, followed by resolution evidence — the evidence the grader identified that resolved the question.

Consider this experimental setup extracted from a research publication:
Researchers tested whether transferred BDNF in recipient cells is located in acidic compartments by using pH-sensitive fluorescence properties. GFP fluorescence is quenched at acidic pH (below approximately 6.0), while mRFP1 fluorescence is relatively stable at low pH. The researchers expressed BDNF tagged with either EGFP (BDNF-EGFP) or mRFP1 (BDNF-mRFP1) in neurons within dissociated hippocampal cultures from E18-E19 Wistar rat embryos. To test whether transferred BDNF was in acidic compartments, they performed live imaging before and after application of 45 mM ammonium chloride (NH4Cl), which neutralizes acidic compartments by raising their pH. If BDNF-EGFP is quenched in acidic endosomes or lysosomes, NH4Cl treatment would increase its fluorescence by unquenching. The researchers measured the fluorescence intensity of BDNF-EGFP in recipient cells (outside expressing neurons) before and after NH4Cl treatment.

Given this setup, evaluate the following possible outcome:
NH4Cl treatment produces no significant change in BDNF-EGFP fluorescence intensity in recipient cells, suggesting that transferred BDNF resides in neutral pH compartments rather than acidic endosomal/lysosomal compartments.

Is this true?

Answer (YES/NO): NO